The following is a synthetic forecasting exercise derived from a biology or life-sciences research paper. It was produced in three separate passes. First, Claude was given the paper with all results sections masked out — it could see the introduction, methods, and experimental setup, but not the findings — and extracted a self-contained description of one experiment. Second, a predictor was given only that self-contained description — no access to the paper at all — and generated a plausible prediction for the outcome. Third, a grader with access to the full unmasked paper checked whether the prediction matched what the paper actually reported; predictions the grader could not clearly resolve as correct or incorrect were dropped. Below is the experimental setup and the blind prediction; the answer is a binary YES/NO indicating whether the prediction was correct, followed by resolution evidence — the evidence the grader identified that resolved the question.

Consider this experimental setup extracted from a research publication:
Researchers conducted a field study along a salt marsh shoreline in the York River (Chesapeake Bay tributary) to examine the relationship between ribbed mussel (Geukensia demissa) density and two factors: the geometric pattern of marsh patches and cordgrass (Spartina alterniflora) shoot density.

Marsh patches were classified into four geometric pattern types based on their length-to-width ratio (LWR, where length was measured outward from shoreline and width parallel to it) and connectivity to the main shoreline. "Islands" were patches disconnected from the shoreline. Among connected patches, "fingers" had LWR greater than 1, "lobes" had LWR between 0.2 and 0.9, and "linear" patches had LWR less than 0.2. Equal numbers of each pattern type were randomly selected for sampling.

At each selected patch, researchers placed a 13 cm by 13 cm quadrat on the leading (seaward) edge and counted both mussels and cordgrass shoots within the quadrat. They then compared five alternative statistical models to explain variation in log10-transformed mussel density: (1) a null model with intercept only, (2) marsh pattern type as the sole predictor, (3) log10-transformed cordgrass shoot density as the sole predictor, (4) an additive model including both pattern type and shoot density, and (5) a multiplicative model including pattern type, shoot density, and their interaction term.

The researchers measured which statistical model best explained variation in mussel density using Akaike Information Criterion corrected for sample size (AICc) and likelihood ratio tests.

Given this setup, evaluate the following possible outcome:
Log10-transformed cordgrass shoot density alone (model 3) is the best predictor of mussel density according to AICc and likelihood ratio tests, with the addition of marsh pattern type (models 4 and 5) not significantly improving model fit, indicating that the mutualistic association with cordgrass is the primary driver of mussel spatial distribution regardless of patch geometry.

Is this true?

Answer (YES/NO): NO